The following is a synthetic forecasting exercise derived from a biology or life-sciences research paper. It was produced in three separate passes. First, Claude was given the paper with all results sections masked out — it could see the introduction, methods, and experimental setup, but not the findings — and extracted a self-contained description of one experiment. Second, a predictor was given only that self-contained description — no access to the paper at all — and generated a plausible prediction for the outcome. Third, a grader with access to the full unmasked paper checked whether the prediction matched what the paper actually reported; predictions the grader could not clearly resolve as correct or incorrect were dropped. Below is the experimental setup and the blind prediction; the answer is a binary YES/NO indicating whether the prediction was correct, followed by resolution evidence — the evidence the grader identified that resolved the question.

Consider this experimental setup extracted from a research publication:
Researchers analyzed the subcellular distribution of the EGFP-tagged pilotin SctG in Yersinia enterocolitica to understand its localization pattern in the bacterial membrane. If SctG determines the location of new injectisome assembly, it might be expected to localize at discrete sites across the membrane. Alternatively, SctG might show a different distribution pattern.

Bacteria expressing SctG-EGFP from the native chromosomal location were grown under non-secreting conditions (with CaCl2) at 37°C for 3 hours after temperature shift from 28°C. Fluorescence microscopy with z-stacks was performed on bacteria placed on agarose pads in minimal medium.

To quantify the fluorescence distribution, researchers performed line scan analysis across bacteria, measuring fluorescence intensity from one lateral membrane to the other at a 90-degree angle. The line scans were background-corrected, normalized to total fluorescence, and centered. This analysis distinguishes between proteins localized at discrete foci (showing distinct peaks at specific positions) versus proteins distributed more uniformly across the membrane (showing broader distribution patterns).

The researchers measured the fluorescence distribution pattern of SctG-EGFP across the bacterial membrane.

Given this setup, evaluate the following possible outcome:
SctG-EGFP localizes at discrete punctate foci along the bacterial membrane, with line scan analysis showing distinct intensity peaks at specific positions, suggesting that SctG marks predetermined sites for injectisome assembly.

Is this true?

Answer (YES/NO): NO